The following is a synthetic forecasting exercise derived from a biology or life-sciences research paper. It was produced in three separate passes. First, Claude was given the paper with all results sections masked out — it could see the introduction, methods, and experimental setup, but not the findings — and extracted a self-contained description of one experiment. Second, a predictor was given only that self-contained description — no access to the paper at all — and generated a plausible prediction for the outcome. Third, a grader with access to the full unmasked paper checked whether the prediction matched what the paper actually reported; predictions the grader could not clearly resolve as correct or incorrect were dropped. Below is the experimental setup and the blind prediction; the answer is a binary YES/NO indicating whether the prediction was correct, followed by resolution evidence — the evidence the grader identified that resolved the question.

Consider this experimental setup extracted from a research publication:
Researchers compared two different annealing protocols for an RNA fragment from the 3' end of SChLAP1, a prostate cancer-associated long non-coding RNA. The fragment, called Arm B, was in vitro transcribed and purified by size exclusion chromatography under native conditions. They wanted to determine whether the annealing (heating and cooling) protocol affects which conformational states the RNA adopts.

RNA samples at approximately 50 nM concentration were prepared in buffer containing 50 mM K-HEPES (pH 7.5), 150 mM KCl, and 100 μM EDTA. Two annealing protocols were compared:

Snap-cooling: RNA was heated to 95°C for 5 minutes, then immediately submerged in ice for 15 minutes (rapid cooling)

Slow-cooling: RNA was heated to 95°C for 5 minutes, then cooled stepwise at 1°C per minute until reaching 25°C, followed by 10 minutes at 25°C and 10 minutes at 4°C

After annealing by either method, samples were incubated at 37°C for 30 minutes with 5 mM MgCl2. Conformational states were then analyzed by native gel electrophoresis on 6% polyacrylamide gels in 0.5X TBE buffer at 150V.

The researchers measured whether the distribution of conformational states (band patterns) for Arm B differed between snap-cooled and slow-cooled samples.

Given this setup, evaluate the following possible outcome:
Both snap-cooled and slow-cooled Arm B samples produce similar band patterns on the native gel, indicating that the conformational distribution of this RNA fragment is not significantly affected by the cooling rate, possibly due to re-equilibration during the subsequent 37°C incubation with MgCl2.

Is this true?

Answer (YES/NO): NO